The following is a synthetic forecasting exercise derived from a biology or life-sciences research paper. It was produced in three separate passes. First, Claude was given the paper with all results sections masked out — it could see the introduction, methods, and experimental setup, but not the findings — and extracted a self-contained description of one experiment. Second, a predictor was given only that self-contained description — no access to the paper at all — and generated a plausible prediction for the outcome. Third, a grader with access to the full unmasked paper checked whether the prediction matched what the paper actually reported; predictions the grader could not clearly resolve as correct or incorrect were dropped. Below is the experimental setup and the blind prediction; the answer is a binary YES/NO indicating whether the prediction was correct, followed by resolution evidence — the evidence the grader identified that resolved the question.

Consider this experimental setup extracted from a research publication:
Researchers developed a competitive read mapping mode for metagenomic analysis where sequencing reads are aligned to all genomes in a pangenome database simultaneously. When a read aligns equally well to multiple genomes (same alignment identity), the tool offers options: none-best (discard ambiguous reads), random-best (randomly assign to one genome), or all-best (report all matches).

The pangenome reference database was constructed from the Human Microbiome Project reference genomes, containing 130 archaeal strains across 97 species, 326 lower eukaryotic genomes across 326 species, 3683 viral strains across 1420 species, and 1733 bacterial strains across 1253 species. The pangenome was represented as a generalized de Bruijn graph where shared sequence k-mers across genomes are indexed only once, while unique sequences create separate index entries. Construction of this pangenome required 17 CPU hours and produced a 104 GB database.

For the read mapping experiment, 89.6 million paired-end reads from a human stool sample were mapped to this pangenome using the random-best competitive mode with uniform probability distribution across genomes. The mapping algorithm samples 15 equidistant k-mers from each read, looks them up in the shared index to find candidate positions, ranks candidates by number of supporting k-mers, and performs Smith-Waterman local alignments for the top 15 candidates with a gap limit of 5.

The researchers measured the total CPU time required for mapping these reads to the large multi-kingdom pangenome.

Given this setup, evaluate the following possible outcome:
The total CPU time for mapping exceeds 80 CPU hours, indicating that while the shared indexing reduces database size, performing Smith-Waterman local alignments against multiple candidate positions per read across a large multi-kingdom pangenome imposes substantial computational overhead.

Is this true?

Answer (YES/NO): NO